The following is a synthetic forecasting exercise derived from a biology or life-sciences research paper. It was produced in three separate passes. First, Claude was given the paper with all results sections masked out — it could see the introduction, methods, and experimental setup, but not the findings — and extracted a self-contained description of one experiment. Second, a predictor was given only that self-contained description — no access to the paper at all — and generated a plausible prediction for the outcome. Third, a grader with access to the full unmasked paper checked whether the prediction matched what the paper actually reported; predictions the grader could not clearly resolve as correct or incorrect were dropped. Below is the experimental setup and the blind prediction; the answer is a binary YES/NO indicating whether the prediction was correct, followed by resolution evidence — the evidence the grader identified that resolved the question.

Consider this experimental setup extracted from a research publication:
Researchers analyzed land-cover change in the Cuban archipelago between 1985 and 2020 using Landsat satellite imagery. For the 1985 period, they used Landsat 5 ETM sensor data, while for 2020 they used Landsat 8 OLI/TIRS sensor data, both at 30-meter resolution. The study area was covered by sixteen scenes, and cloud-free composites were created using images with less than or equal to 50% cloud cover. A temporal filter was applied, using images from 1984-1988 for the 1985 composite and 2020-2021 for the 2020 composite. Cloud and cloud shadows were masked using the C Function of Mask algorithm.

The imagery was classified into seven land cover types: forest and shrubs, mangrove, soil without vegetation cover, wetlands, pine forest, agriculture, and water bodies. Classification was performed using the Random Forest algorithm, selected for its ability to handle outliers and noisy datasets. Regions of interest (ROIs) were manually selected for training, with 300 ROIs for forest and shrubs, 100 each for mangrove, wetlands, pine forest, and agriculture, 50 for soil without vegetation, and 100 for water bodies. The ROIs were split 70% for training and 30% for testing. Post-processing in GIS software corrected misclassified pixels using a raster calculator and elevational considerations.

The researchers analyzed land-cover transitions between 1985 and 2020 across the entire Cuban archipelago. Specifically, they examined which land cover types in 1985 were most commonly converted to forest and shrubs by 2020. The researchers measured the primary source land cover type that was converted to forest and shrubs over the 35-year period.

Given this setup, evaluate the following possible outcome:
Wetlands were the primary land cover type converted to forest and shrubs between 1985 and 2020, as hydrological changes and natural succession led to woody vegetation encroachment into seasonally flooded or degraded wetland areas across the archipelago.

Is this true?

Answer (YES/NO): NO